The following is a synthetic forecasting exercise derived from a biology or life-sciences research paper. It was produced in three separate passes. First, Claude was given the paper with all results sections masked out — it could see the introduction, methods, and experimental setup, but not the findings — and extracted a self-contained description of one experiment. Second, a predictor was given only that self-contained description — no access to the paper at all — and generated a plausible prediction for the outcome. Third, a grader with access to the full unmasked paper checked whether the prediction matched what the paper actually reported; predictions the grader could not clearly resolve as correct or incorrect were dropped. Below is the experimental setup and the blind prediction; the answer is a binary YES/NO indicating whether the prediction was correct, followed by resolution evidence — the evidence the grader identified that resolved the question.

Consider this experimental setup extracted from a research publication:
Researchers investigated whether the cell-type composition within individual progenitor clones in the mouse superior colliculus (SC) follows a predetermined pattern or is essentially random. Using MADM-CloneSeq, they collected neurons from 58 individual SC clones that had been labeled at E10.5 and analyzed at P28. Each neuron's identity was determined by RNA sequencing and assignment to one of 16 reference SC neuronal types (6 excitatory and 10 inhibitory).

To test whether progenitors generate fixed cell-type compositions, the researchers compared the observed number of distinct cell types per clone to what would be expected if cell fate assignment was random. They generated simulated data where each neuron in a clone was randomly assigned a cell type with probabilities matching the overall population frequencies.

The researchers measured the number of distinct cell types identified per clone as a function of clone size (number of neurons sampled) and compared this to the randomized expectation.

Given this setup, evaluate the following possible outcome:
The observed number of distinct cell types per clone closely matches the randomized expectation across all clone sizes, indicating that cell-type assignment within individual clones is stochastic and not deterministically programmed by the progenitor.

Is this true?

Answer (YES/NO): YES